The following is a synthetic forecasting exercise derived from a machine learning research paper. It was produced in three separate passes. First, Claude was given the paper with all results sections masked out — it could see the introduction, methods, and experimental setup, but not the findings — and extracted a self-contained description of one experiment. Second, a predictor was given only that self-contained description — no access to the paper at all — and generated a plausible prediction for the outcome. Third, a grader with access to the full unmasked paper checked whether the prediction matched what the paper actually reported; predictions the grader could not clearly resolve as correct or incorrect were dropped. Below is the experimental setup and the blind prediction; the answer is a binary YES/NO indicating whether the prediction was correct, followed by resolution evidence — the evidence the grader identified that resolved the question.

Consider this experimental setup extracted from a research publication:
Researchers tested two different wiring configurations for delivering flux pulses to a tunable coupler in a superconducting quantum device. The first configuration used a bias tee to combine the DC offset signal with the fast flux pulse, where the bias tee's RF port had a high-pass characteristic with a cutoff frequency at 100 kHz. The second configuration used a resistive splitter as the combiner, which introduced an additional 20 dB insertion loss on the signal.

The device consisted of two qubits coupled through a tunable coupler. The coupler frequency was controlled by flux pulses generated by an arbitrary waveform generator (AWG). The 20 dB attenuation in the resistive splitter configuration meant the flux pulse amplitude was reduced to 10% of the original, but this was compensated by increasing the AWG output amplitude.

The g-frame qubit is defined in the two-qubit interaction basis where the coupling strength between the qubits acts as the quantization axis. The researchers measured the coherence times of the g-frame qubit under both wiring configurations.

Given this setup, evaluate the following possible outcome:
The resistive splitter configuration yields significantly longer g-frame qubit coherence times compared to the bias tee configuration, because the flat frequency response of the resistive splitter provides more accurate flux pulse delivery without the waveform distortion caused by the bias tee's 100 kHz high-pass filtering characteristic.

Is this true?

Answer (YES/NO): NO